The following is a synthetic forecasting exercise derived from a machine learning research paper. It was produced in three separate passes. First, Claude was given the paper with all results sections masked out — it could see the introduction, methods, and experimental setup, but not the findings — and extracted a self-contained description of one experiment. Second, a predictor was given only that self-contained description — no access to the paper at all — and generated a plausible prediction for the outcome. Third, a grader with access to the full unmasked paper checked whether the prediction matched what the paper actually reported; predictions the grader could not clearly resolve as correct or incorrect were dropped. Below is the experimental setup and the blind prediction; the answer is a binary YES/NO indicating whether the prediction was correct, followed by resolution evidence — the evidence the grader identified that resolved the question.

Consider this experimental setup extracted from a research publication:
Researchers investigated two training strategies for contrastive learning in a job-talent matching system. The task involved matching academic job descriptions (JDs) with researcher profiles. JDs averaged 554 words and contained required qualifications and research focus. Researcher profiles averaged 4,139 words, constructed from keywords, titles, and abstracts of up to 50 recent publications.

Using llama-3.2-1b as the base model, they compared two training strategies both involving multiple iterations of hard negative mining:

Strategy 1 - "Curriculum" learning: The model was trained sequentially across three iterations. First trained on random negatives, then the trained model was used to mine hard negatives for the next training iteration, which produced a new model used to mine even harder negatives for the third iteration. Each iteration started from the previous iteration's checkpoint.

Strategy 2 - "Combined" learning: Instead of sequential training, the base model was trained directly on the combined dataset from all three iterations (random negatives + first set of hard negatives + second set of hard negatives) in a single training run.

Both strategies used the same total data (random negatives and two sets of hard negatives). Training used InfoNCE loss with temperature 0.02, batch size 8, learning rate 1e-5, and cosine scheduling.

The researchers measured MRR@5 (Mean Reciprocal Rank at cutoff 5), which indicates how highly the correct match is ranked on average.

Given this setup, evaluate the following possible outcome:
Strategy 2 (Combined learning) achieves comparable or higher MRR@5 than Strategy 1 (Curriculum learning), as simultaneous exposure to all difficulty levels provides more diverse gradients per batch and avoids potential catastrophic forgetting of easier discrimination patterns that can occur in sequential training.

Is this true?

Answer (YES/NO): YES